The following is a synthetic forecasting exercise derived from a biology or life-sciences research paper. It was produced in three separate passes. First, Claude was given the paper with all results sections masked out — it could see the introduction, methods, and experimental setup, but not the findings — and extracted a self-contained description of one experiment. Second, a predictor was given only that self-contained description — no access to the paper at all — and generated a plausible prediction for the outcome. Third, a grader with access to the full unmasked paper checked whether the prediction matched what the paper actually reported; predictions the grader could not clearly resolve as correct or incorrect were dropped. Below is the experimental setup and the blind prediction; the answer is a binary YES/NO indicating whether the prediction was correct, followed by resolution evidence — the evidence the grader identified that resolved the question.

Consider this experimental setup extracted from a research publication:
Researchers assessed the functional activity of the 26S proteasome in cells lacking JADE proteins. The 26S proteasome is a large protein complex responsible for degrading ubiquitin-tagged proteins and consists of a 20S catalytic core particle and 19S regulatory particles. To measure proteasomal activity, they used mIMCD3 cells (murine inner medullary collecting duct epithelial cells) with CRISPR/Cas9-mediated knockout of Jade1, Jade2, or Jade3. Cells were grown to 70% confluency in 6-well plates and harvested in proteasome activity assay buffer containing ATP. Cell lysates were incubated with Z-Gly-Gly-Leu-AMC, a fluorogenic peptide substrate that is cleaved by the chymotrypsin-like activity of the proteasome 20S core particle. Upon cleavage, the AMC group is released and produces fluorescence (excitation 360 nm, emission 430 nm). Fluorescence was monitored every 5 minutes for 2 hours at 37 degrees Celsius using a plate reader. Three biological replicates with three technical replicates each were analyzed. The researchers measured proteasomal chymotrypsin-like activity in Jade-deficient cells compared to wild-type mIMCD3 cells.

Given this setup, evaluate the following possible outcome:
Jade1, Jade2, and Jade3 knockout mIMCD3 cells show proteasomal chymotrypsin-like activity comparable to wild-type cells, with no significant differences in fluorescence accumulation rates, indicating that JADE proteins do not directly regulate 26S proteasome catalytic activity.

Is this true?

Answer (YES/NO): NO